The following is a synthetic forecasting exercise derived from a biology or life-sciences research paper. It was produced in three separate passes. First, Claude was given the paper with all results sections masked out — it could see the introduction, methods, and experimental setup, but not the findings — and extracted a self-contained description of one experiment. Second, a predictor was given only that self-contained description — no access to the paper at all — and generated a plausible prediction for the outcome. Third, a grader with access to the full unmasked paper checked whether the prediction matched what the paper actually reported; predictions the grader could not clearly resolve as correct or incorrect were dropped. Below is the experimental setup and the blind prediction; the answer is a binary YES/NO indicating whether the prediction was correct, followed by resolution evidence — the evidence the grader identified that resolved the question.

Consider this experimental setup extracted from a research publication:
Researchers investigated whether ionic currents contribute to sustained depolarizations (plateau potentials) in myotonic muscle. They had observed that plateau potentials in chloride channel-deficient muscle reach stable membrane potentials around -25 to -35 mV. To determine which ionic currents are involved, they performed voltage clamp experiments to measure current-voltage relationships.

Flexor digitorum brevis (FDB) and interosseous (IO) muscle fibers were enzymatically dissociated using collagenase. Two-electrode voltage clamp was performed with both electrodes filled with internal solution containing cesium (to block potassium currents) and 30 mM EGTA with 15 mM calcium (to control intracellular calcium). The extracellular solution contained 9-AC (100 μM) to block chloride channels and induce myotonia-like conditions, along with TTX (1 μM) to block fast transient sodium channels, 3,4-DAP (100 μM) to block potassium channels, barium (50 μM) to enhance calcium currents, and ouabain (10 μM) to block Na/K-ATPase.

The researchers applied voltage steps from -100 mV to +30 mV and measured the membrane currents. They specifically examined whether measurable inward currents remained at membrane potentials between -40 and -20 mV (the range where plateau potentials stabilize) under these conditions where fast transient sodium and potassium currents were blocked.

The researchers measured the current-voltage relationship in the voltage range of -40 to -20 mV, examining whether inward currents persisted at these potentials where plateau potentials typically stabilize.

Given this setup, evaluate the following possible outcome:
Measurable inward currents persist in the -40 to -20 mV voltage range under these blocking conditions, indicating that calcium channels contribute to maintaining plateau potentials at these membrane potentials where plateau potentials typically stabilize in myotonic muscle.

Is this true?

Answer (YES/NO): NO